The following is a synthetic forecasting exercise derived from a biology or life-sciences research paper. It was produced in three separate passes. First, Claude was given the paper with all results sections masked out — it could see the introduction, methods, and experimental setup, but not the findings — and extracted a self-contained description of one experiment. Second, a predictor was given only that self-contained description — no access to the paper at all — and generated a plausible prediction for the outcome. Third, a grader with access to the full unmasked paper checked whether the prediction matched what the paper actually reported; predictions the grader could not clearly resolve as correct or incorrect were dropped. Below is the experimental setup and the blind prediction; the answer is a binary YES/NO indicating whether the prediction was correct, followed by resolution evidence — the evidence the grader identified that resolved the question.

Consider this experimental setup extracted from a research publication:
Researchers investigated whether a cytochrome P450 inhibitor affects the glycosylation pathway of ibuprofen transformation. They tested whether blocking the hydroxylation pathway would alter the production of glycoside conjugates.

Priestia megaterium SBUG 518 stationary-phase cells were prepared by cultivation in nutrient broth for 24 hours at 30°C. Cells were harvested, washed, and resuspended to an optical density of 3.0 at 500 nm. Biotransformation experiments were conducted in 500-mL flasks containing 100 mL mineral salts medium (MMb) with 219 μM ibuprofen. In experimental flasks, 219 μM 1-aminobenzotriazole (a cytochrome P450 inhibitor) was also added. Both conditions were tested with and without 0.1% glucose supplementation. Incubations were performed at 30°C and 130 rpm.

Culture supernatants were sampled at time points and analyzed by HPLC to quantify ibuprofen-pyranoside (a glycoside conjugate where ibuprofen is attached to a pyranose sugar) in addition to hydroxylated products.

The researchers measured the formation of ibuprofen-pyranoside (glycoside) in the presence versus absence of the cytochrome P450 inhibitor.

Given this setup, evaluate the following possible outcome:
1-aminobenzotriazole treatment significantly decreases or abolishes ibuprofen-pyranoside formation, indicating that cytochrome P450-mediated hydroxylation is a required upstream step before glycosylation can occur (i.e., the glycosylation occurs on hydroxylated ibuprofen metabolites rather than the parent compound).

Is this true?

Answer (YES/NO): NO